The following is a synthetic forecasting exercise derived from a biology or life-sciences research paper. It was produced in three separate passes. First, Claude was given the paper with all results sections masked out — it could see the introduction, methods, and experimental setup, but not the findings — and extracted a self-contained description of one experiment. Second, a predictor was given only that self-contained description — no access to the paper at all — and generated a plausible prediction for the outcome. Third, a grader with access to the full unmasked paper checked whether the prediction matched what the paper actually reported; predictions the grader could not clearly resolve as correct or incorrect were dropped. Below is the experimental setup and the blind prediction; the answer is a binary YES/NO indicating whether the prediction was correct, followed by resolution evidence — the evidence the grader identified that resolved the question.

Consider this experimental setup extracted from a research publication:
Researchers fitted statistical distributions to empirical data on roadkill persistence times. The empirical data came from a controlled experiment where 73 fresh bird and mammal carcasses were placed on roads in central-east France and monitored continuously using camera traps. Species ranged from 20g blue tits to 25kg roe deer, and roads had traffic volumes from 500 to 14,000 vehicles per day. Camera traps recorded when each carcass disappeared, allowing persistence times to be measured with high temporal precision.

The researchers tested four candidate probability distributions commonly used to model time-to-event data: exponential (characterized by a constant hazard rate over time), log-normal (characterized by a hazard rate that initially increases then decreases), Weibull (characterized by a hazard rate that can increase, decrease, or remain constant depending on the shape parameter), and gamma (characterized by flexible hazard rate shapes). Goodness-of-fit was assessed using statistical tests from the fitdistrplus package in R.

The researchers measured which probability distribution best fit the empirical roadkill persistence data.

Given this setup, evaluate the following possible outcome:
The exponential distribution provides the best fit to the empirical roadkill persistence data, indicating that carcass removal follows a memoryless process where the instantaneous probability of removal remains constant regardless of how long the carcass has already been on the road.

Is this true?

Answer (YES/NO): NO